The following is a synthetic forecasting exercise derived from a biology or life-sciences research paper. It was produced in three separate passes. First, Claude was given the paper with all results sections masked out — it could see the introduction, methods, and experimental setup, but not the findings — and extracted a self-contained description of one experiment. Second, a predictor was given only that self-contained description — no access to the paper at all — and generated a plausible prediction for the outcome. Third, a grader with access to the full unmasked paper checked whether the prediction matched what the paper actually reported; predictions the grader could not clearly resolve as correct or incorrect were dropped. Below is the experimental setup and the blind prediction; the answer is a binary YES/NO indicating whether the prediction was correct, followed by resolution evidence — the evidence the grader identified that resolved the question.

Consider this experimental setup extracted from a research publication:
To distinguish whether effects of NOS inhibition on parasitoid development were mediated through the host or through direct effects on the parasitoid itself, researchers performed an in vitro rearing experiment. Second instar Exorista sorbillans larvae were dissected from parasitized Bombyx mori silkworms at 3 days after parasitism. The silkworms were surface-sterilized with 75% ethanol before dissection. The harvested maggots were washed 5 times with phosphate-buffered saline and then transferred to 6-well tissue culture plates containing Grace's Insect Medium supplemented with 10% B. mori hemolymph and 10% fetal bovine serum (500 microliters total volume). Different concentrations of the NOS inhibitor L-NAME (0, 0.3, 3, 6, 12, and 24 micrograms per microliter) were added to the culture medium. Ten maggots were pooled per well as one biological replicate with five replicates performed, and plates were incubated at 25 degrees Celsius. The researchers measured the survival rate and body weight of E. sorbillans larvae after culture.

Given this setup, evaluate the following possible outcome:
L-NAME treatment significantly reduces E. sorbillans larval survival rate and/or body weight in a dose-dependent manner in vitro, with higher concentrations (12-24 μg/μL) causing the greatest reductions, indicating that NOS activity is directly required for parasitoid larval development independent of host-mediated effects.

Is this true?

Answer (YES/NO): NO